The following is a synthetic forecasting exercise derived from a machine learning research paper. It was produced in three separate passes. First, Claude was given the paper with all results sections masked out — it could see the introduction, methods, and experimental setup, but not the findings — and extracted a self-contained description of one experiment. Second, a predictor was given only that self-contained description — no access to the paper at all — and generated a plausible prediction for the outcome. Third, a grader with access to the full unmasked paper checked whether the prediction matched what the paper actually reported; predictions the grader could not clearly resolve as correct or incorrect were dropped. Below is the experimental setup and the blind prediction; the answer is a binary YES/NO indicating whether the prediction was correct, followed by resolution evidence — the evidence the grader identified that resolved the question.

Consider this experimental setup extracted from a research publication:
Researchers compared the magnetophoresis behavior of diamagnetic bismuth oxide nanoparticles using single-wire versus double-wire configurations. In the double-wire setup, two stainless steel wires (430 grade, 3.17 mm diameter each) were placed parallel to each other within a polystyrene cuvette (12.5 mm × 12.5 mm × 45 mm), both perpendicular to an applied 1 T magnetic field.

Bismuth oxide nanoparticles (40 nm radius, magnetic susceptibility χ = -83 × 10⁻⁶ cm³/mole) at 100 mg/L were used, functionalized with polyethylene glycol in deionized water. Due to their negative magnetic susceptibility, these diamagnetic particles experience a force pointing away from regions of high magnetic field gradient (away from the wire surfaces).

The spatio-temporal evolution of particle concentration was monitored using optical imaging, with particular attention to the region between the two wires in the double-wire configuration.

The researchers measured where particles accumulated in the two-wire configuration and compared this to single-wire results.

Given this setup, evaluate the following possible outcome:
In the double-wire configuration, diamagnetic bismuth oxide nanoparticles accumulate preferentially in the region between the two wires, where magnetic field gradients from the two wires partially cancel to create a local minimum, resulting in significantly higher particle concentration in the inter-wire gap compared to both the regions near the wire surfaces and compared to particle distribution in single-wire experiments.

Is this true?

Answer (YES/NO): NO